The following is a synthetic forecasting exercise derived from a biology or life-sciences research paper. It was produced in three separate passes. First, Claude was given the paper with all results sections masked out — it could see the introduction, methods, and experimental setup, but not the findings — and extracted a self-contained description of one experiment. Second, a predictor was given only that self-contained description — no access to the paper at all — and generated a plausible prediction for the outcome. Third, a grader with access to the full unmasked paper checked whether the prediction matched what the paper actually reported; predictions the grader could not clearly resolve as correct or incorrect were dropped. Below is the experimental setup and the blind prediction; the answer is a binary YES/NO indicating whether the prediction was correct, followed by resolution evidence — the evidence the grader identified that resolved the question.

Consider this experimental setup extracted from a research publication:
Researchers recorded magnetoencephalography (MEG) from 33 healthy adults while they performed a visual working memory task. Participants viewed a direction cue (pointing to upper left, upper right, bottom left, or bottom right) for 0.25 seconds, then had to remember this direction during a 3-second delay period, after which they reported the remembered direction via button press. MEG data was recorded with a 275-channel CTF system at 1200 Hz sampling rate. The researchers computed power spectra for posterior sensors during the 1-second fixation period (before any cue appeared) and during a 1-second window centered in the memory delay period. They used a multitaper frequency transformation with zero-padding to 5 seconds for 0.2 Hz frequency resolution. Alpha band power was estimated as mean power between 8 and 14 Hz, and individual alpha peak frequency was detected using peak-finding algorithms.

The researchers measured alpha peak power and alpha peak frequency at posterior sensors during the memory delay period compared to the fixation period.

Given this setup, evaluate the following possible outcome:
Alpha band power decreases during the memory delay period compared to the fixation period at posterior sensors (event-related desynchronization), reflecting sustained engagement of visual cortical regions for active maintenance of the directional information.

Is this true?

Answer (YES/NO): NO